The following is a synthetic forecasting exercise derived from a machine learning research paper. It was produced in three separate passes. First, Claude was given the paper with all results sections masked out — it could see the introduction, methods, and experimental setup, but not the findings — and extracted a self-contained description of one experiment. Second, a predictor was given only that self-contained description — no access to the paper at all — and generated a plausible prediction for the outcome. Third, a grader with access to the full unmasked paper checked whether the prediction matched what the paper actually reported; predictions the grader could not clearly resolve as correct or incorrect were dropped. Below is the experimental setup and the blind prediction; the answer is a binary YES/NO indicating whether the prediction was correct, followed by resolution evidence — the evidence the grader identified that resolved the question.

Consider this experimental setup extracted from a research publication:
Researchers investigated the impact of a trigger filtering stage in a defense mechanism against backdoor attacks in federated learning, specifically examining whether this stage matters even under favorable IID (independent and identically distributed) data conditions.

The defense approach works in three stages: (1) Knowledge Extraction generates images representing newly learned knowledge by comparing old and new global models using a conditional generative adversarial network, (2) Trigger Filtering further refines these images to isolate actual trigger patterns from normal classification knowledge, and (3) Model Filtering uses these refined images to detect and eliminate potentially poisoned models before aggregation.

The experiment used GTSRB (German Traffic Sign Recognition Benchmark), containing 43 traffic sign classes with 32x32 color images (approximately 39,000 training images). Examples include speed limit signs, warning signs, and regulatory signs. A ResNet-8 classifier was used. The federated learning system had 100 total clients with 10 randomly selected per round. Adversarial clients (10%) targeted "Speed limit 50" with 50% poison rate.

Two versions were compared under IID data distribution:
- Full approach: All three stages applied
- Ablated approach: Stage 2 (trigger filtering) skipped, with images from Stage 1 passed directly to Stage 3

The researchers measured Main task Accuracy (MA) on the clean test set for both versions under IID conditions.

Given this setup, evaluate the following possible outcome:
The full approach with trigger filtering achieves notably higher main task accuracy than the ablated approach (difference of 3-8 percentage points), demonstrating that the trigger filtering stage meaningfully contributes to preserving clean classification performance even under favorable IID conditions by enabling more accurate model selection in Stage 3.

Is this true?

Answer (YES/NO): NO